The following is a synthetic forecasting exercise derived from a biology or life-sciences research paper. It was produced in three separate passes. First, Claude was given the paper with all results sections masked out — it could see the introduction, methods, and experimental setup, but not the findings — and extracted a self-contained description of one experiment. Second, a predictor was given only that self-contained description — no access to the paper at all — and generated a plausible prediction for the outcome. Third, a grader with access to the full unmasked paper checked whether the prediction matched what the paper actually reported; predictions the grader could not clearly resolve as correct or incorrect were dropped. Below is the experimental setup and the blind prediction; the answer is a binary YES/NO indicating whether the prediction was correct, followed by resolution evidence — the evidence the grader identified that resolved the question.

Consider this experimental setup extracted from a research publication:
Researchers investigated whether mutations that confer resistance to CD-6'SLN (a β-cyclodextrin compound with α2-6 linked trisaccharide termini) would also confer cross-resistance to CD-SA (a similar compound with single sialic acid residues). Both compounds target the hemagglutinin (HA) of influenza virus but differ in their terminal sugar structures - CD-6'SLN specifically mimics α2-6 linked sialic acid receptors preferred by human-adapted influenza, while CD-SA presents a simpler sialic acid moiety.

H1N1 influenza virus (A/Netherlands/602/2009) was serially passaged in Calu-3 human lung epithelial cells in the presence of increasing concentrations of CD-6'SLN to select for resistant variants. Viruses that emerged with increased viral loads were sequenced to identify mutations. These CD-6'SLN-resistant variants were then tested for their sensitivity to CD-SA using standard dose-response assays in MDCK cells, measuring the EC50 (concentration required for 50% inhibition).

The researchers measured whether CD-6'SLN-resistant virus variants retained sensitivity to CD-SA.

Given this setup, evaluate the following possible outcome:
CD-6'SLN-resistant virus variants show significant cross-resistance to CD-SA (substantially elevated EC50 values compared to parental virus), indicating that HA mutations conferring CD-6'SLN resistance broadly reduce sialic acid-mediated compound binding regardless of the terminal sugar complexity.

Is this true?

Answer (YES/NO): NO